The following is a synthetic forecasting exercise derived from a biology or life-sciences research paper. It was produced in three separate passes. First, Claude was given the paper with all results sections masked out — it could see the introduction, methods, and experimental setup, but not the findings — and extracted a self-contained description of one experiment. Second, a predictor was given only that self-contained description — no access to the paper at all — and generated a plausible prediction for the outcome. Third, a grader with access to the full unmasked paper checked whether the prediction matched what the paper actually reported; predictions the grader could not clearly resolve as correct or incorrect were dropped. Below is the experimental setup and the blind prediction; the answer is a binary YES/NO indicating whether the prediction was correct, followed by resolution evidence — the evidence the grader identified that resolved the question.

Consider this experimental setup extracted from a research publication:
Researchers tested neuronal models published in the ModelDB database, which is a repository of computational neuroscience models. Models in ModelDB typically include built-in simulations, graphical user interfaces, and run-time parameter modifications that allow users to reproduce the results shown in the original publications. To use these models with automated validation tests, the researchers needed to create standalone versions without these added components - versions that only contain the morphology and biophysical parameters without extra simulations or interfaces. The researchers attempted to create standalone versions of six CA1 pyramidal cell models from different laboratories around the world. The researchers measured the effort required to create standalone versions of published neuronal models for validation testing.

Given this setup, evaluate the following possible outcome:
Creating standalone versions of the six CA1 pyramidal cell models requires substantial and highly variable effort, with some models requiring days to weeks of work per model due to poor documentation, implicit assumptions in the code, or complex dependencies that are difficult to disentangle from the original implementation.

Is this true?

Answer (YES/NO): NO